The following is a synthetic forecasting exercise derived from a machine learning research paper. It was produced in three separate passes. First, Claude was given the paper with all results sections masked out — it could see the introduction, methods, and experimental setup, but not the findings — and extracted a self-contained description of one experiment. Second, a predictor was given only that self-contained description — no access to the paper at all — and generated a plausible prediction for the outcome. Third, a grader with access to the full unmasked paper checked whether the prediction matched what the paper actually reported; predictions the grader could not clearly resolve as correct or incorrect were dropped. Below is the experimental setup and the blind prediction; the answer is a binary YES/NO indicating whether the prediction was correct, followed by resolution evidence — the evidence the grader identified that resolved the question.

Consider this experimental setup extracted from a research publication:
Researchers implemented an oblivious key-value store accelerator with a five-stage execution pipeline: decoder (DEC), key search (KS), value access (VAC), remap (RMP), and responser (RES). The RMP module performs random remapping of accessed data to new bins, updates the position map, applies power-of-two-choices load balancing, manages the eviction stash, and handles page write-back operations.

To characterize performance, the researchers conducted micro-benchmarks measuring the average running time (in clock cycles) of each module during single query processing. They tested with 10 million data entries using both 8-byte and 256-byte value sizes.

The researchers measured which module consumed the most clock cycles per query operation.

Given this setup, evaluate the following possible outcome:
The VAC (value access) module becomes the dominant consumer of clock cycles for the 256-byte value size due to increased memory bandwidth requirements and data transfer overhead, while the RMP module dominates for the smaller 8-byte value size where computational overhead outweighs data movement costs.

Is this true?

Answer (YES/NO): NO